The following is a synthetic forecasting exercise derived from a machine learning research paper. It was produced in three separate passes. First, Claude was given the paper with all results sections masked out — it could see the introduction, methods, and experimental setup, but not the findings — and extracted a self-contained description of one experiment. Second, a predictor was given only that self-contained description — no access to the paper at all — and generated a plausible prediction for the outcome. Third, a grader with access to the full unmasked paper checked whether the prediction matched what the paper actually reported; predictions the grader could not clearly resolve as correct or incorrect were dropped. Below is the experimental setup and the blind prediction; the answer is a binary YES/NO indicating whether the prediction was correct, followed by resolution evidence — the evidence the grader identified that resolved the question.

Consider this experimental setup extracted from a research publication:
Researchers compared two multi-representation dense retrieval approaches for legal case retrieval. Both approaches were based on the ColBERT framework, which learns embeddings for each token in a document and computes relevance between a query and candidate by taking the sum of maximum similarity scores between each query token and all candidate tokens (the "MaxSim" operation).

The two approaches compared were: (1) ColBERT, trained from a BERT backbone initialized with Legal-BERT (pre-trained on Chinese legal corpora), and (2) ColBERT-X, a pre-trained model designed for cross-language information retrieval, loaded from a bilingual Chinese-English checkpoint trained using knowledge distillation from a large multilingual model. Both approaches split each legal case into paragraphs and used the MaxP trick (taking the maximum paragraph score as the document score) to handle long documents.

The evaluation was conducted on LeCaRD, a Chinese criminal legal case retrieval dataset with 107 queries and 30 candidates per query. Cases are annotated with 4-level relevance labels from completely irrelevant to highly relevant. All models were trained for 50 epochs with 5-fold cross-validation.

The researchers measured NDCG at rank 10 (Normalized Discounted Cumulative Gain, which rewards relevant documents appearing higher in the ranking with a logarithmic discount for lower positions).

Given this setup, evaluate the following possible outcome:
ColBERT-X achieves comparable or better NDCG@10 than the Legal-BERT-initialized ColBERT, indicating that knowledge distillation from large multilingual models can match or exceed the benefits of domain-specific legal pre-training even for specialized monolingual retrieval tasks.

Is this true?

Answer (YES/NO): YES